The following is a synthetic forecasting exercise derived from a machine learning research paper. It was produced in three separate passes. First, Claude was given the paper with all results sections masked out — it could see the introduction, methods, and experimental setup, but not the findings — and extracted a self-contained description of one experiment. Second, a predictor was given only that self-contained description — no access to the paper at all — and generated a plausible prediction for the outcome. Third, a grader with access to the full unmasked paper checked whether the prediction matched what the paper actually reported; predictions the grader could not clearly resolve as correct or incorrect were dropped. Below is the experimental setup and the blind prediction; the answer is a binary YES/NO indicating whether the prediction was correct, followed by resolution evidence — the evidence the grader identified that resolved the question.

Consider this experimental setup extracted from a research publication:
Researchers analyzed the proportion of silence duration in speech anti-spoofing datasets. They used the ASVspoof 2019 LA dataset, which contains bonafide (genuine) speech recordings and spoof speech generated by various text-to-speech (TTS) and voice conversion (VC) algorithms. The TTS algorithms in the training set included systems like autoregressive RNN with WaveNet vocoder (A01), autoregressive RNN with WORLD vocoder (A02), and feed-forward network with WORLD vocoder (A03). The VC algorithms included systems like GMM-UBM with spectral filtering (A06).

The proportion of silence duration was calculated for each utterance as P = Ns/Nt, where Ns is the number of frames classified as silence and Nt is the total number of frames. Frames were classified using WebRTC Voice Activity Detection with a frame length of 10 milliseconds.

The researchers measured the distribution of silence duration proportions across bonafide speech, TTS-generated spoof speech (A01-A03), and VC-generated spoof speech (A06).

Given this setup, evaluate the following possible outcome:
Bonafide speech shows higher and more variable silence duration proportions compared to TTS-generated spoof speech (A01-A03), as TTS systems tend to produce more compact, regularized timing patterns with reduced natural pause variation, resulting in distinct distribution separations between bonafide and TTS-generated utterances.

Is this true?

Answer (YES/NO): NO